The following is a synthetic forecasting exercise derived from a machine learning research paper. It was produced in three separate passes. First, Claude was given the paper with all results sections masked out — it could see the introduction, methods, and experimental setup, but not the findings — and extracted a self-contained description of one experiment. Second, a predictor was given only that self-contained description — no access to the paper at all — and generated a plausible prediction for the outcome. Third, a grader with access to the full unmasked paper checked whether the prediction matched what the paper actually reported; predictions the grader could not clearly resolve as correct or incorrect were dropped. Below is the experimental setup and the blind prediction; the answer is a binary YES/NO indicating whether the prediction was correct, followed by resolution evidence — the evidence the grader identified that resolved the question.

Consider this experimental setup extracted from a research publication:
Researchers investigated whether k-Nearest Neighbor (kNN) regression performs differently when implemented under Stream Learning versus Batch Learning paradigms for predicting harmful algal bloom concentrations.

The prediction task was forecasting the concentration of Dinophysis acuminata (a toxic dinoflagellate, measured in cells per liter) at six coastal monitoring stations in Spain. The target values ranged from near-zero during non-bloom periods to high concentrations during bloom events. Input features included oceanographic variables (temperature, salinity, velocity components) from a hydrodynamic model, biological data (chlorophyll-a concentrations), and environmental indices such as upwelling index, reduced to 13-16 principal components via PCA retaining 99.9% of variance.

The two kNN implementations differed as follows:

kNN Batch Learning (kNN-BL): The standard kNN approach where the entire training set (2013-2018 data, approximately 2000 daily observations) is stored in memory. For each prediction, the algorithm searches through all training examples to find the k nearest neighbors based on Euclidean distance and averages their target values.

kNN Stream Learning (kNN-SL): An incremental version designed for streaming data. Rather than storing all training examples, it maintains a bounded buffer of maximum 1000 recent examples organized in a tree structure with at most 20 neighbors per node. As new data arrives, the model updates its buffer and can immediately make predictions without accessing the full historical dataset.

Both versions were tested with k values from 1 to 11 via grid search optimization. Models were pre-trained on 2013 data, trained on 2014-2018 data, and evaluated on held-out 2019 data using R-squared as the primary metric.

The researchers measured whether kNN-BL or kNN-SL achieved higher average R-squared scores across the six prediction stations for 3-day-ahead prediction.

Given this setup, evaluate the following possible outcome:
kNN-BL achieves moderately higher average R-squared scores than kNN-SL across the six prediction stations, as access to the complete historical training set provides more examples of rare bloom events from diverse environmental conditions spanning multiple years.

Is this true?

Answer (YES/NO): NO